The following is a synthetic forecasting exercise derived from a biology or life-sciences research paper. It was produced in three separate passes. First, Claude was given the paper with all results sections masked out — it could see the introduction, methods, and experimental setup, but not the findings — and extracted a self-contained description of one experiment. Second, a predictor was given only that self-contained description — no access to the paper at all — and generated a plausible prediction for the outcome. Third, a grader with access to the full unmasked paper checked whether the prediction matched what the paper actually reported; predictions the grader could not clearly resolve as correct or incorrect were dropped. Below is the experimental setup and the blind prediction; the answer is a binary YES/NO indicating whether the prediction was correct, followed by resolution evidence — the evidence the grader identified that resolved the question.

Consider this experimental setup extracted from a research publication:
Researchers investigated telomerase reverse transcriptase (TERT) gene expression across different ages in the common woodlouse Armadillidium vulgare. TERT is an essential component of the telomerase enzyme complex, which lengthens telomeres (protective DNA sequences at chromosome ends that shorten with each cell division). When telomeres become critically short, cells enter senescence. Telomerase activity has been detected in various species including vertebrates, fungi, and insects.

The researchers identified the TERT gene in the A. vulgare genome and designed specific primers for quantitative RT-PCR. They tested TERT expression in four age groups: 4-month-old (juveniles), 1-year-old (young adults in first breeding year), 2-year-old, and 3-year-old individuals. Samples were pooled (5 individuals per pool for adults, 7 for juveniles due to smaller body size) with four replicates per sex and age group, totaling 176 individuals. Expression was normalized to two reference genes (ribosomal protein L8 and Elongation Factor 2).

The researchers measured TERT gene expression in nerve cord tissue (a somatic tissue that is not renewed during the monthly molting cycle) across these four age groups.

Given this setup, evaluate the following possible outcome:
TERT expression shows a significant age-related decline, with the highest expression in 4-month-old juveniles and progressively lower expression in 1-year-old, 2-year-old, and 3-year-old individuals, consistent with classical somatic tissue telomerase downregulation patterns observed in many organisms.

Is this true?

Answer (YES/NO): NO